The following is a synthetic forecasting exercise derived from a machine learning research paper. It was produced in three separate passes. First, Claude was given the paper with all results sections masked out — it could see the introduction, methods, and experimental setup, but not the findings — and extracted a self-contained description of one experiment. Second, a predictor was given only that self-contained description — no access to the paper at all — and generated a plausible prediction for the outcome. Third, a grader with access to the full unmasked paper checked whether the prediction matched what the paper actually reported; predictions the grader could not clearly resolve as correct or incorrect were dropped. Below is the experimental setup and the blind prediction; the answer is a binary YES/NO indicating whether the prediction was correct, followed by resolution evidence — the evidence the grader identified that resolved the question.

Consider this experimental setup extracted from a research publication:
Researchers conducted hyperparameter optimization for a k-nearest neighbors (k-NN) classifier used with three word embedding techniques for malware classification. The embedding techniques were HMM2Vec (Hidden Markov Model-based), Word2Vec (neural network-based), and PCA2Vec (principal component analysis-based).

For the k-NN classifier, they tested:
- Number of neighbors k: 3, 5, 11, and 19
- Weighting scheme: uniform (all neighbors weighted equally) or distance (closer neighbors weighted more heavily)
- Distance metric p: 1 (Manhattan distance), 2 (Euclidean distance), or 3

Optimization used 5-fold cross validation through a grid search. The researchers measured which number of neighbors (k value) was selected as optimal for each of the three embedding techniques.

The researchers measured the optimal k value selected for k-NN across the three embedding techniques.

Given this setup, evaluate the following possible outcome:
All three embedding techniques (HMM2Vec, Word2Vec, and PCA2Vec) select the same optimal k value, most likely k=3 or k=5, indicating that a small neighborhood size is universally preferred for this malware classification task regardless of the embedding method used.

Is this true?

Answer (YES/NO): YES